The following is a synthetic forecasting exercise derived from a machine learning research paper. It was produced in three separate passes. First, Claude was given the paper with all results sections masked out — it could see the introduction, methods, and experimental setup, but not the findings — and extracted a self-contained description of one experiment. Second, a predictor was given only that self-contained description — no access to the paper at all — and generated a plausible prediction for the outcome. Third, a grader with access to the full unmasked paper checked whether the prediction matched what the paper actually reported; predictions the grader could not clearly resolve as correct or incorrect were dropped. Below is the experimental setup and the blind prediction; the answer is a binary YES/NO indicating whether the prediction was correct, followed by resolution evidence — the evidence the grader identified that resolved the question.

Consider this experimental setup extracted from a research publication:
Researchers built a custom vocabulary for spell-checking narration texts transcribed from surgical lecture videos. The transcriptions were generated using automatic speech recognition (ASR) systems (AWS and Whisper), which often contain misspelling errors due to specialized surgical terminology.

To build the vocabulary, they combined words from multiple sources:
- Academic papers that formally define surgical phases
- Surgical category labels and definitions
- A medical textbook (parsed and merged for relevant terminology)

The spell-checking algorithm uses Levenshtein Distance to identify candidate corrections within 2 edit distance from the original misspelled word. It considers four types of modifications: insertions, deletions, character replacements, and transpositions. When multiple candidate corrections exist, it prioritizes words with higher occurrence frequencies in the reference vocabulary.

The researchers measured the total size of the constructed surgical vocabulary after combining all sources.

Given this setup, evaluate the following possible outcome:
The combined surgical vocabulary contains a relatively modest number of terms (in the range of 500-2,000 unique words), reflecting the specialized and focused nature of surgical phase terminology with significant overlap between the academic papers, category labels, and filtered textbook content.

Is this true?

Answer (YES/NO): NO